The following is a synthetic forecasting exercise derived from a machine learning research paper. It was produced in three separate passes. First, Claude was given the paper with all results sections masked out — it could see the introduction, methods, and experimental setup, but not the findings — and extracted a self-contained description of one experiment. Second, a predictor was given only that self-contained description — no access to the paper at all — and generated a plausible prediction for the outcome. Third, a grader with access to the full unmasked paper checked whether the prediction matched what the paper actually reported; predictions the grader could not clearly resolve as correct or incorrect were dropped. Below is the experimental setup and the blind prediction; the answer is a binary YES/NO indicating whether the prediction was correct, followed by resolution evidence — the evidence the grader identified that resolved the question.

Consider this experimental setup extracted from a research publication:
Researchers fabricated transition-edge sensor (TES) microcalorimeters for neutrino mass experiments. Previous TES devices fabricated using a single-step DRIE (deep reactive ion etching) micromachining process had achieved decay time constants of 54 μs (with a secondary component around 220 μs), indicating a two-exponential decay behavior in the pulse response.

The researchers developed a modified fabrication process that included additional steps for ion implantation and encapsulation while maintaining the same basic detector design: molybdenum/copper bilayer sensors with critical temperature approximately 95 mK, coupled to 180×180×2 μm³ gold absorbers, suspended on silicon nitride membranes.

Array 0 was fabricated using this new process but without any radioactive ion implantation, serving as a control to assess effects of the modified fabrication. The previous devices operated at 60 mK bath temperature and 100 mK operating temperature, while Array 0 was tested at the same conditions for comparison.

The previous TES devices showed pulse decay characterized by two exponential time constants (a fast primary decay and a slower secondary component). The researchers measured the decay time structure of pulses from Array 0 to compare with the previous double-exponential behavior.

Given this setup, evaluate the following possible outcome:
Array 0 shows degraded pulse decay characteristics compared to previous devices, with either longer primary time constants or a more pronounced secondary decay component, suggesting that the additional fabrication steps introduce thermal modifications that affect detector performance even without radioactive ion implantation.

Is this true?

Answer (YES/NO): NO